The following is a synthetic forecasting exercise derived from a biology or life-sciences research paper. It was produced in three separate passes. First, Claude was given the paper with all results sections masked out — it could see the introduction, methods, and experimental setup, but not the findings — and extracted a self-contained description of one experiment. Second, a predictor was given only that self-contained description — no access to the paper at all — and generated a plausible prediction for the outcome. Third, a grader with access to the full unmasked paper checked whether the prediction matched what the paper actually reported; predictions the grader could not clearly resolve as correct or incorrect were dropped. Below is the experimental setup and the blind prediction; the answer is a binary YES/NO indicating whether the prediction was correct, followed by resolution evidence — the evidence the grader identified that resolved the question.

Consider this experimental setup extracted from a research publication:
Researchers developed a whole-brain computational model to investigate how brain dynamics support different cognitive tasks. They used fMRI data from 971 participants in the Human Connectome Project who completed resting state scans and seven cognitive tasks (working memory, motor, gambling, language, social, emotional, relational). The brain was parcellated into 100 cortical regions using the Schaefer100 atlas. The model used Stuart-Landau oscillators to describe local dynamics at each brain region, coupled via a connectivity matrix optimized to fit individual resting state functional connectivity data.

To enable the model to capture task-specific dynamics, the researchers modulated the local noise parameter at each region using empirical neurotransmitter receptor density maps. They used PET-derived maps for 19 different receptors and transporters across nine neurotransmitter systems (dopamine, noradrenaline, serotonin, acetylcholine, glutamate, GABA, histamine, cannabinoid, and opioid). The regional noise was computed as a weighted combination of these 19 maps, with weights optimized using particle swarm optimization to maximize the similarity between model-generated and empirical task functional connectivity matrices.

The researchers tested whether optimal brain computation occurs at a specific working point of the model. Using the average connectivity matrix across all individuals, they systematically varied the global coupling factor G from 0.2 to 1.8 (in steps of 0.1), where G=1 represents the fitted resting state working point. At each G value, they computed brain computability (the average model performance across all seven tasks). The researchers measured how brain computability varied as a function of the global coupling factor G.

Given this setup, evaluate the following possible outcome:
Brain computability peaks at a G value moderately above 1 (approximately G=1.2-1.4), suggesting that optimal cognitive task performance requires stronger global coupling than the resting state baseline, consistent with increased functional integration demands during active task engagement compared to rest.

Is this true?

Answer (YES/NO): NO